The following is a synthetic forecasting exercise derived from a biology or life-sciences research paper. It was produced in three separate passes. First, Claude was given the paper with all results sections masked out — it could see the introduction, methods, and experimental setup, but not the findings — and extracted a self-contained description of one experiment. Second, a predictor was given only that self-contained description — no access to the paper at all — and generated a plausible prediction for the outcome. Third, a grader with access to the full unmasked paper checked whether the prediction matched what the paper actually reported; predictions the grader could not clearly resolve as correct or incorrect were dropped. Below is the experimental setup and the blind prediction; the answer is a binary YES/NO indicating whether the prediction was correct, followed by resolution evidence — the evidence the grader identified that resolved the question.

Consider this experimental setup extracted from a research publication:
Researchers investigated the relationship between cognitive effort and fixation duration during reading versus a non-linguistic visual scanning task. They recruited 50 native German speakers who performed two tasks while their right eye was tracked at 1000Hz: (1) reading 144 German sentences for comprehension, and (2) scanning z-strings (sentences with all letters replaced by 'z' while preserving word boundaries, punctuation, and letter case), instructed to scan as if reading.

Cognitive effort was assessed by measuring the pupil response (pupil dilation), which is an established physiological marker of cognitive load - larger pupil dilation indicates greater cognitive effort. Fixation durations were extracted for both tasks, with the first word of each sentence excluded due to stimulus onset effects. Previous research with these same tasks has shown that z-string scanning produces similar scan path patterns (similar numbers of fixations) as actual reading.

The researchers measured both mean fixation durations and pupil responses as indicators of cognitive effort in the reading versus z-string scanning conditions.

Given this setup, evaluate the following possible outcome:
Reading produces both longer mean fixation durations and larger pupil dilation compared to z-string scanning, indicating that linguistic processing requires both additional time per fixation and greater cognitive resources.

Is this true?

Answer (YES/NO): NO